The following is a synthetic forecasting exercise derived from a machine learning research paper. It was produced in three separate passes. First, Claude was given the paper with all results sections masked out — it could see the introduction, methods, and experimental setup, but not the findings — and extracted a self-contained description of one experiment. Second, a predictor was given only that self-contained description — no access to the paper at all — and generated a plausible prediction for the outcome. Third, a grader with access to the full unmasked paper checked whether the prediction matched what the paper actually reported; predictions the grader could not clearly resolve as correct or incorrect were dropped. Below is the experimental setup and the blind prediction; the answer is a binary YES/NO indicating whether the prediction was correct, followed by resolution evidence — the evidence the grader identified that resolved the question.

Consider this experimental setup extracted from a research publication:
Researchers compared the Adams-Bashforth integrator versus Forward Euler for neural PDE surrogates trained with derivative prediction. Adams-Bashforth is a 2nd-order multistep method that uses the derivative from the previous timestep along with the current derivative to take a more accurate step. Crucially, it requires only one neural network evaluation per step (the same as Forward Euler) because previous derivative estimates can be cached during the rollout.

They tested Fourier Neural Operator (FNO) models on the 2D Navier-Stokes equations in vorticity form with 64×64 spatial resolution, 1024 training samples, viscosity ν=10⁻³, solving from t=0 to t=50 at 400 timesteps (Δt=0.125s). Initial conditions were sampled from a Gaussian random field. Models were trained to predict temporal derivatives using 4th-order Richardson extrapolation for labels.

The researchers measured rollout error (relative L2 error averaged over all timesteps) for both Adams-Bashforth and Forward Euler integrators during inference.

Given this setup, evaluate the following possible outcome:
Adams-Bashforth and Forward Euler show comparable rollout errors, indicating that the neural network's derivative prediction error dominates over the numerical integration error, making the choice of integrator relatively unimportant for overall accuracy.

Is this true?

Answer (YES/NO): NO